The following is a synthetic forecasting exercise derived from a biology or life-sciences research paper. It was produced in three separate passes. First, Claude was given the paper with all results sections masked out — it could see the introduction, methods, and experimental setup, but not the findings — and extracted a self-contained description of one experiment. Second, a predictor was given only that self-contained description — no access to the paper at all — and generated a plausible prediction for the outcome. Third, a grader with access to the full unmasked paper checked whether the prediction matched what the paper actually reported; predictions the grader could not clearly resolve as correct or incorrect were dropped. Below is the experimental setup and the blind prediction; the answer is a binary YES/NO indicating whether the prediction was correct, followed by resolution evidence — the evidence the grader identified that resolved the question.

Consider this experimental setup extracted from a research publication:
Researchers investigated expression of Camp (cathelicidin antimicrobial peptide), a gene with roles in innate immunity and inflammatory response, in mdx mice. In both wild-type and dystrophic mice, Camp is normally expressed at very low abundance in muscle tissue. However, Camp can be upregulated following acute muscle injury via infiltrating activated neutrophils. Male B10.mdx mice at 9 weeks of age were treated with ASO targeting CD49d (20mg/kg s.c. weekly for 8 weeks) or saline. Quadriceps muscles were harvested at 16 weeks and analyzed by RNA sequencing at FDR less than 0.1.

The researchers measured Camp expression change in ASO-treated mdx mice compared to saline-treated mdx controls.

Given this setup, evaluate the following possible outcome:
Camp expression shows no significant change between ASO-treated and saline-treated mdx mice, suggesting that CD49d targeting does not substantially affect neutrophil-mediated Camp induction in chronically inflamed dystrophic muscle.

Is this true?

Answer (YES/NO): NO